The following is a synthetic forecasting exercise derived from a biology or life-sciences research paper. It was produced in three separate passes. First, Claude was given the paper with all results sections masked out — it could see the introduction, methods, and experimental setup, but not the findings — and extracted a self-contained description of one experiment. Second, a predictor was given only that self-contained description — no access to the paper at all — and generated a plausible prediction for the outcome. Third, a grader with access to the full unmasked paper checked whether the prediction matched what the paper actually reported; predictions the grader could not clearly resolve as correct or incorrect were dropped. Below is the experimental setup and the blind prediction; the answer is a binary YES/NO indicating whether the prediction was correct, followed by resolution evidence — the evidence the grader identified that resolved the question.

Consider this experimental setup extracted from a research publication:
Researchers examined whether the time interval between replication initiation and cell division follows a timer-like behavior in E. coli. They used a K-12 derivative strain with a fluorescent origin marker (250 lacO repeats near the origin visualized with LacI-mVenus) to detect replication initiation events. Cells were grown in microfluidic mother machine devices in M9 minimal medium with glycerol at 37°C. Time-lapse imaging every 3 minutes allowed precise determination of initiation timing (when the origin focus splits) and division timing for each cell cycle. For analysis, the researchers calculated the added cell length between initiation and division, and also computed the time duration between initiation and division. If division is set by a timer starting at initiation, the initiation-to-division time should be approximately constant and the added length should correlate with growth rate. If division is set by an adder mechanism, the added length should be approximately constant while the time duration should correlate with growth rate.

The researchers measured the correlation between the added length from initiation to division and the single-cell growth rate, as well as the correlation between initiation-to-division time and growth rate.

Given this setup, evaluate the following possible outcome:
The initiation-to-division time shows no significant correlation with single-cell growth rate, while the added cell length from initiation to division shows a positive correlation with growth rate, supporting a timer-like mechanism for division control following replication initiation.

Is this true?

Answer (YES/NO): NO